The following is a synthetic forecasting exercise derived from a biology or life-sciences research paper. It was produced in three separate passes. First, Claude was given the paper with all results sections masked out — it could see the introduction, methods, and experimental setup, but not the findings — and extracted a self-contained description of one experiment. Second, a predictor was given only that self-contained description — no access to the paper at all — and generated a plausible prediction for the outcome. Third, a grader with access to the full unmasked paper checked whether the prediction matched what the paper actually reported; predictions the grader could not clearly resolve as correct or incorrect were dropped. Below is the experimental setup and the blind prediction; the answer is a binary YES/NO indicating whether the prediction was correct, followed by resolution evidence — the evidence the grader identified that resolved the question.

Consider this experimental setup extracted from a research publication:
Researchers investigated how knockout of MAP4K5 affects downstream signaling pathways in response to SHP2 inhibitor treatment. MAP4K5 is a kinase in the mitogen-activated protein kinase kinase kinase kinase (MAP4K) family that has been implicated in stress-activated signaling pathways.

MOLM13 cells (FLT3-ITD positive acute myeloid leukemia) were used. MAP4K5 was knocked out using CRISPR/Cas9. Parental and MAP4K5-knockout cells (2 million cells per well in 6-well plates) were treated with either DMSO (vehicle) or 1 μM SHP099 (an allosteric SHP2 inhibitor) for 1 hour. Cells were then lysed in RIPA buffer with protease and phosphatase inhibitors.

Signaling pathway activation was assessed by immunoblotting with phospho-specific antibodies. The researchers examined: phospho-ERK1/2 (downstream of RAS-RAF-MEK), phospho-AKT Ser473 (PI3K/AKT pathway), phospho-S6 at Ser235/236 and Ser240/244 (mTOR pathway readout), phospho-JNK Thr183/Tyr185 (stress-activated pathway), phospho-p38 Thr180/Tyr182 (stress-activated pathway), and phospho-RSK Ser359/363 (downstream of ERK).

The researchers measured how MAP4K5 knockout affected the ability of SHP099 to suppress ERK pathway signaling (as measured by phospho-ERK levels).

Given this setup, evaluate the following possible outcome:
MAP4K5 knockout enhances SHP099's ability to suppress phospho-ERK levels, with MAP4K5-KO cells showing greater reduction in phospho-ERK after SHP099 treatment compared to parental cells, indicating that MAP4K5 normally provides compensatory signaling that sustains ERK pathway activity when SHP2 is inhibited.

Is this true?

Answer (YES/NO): NO